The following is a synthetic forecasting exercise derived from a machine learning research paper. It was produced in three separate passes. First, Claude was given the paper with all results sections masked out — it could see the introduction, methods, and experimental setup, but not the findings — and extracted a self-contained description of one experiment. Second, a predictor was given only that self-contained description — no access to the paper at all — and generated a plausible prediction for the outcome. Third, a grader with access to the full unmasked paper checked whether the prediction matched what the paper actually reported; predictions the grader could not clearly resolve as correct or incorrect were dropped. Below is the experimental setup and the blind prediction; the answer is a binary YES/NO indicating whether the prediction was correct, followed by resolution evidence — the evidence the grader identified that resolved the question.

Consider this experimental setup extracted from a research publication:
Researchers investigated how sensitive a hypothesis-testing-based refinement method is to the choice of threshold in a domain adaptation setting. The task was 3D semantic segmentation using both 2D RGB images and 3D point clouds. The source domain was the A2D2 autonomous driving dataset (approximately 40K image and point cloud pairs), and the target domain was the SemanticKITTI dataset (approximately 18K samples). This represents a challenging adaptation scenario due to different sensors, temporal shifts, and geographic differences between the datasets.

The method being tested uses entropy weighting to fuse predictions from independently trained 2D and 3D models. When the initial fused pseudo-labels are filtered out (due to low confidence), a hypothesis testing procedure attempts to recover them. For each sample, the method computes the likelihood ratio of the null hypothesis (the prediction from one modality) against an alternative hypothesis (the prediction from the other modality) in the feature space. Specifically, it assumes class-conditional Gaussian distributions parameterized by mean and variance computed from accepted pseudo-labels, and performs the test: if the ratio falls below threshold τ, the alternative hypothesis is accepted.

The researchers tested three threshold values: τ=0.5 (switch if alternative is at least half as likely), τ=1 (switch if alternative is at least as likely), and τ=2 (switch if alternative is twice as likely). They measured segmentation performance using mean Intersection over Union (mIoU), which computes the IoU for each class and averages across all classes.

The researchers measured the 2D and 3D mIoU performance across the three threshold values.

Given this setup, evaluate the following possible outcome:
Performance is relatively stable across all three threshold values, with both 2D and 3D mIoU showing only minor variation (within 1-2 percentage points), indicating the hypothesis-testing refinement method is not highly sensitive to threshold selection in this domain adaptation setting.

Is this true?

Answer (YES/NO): NO